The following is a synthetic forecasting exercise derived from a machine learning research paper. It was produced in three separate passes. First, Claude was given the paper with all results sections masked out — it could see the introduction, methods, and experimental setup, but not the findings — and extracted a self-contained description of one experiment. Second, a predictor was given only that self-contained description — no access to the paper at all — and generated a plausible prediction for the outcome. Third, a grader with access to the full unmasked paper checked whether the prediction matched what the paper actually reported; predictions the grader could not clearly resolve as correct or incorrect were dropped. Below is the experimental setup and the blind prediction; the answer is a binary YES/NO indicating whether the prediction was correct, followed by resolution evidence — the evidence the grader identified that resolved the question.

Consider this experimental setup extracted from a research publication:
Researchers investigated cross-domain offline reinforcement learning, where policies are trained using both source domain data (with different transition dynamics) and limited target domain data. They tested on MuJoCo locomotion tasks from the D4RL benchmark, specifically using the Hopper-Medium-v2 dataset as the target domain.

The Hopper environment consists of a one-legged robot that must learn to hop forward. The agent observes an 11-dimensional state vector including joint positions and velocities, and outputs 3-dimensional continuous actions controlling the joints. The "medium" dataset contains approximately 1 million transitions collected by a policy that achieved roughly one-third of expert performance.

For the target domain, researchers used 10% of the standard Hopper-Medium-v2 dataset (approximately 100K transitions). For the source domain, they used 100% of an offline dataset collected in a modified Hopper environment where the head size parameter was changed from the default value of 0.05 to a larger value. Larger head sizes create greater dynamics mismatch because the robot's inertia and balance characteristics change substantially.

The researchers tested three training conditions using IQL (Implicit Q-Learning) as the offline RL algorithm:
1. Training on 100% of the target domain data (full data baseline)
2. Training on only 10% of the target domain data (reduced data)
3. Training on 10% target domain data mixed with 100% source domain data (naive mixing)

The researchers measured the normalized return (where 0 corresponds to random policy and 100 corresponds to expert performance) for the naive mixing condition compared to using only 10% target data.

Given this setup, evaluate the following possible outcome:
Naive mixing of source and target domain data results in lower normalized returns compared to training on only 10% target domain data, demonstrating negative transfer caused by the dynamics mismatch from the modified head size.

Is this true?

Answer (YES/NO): YES